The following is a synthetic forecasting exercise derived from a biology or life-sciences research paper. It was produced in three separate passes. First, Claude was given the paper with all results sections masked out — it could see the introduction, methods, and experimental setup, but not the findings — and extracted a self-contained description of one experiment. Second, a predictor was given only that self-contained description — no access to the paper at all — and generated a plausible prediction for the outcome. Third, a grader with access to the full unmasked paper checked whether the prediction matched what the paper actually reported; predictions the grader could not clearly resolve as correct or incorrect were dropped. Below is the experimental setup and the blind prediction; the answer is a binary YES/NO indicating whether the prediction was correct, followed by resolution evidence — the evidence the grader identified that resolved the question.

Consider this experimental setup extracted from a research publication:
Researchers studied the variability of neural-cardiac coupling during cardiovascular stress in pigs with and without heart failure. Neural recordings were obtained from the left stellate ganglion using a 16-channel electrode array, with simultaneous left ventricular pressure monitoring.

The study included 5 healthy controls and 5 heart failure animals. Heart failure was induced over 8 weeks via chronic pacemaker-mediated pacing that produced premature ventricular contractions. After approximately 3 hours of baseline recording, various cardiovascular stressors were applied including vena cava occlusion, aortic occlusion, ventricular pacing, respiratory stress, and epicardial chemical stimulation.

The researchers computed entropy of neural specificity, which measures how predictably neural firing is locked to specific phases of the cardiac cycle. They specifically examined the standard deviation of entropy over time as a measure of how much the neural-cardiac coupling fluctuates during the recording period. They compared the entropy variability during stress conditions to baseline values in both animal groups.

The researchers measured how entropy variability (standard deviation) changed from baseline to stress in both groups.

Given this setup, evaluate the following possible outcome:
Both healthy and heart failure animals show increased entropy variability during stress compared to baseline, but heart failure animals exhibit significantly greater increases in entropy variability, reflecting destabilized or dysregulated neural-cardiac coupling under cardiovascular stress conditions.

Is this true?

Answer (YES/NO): NO